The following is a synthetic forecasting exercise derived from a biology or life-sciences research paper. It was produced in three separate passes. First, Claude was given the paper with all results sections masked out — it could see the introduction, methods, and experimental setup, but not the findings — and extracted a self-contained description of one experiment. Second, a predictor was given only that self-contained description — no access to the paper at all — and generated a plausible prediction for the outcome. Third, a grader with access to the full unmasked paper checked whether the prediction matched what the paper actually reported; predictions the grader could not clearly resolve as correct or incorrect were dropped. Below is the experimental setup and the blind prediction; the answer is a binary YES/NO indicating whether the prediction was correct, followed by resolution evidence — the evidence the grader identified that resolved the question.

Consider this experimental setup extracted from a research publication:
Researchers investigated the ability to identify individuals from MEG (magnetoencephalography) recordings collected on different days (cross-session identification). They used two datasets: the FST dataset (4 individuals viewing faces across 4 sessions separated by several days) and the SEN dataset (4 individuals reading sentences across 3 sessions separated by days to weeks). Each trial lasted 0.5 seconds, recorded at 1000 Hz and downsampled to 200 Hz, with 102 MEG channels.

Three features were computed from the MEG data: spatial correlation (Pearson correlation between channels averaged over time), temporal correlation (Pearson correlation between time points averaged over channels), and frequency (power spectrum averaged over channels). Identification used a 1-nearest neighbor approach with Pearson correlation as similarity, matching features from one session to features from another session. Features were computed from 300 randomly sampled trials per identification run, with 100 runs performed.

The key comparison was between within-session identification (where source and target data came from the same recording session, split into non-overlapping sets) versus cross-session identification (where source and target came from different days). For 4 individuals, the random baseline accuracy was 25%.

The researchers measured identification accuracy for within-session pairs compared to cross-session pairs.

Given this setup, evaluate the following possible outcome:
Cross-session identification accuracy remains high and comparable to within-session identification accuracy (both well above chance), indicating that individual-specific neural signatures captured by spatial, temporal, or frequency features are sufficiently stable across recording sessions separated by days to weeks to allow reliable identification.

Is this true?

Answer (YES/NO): YES